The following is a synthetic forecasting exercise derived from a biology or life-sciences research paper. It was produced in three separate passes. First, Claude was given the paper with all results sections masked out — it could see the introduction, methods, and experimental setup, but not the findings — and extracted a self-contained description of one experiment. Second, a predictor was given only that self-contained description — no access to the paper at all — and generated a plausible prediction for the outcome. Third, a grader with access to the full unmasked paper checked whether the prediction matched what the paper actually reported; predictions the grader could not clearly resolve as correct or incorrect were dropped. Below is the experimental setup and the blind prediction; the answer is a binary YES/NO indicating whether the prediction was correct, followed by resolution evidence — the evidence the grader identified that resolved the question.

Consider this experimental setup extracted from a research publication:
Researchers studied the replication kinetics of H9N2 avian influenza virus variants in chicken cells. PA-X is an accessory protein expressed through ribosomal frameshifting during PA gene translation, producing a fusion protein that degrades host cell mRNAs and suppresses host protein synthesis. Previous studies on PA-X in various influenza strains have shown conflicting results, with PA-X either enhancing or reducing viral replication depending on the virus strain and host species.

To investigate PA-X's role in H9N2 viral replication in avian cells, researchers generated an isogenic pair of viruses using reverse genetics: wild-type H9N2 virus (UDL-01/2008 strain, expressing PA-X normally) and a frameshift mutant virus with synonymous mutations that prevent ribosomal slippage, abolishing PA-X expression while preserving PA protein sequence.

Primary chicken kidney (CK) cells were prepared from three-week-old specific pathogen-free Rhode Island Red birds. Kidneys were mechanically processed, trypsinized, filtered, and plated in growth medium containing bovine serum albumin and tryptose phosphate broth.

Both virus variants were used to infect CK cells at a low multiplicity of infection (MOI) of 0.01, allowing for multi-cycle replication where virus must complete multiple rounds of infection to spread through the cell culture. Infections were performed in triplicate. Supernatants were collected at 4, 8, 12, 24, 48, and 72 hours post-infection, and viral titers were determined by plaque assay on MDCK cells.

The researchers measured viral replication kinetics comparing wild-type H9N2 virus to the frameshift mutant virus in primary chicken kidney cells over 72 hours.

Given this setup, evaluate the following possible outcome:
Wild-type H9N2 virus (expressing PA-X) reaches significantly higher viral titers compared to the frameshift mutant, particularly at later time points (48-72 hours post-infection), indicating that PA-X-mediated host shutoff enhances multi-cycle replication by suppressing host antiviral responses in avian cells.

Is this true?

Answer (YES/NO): NO